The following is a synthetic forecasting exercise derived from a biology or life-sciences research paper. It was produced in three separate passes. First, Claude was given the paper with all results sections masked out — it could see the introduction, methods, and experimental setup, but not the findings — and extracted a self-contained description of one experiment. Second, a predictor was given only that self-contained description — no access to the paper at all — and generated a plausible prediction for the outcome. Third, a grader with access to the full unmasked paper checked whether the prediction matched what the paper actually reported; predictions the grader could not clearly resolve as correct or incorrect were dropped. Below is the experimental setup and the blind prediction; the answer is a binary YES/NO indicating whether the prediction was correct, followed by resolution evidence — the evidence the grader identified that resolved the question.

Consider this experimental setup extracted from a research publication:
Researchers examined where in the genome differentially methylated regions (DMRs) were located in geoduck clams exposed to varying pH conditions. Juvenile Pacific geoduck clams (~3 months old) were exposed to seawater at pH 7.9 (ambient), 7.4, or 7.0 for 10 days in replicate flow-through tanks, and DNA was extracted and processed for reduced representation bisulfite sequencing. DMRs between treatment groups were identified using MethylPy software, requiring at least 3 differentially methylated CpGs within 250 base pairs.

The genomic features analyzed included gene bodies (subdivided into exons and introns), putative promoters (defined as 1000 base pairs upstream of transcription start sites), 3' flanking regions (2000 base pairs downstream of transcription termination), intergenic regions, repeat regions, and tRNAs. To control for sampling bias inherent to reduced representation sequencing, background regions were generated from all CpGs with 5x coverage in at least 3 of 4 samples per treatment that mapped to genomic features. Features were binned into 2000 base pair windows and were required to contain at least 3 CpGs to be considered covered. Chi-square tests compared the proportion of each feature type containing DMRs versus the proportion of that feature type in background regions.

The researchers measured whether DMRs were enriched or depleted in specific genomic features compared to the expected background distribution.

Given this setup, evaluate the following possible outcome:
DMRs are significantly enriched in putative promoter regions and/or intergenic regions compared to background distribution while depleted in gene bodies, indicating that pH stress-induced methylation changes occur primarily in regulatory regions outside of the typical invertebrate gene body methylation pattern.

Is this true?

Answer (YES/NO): NO